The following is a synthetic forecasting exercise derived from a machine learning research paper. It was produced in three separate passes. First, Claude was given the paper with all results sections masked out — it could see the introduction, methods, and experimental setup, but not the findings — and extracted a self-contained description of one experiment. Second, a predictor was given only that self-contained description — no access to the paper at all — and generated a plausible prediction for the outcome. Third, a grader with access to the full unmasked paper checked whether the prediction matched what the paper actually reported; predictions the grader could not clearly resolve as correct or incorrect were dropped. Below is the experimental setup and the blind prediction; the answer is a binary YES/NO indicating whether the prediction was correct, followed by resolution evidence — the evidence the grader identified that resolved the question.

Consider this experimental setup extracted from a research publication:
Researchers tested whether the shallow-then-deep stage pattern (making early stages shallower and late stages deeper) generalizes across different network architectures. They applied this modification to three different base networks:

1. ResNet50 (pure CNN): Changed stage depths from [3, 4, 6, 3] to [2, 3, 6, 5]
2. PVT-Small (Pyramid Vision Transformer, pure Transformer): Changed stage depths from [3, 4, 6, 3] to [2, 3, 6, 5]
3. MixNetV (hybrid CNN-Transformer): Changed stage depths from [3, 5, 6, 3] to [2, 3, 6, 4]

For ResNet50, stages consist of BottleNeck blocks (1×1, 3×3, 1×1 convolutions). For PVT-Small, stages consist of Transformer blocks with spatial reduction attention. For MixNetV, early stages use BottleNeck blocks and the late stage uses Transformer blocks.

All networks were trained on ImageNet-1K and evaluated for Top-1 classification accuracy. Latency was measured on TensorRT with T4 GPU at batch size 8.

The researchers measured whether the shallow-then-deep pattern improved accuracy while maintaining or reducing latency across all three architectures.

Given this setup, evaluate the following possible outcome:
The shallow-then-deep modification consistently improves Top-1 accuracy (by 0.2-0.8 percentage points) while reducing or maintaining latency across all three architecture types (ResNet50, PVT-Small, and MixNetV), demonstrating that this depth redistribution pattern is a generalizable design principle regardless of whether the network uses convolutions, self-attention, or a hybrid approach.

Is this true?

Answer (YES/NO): YES